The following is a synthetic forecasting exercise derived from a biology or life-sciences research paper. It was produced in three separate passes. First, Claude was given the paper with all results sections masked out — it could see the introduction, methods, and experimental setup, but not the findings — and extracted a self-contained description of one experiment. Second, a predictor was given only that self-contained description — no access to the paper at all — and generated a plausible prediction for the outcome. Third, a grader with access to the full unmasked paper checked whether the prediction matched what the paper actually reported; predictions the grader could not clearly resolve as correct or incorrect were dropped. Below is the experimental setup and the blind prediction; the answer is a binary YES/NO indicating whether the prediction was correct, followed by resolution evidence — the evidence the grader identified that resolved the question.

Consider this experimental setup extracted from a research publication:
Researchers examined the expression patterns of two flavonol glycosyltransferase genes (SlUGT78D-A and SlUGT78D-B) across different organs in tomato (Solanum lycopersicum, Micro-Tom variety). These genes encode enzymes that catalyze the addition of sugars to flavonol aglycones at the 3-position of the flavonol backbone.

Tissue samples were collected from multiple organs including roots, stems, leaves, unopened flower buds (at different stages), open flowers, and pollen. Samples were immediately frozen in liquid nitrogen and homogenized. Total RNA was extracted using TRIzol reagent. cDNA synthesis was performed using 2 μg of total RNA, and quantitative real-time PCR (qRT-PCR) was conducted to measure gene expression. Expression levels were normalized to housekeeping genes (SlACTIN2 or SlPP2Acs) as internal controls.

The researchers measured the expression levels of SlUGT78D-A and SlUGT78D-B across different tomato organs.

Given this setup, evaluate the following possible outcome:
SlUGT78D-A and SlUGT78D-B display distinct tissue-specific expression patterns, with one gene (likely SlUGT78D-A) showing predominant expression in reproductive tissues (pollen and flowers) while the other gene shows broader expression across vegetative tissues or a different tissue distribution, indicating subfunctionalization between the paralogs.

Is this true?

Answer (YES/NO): NO